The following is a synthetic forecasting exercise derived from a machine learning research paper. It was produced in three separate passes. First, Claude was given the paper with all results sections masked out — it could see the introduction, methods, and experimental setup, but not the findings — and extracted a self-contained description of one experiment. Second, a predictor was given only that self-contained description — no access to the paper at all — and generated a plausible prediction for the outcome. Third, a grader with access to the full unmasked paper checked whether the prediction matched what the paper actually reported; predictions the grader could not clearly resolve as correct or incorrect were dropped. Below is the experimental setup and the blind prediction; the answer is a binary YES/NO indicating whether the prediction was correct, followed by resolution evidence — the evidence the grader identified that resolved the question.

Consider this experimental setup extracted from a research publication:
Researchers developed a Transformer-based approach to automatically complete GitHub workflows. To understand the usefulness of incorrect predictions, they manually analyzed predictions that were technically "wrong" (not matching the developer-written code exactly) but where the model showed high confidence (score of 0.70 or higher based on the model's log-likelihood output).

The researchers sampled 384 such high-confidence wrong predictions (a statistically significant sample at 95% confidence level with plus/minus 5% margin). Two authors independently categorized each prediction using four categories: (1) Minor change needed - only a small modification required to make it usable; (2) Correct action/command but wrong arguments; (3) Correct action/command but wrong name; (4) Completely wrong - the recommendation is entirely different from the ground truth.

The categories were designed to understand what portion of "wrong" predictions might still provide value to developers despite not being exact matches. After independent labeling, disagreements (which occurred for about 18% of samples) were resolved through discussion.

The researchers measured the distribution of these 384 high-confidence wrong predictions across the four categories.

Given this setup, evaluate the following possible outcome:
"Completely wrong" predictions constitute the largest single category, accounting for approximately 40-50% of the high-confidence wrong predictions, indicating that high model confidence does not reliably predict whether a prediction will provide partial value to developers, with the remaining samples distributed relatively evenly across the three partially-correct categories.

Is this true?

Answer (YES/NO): NO